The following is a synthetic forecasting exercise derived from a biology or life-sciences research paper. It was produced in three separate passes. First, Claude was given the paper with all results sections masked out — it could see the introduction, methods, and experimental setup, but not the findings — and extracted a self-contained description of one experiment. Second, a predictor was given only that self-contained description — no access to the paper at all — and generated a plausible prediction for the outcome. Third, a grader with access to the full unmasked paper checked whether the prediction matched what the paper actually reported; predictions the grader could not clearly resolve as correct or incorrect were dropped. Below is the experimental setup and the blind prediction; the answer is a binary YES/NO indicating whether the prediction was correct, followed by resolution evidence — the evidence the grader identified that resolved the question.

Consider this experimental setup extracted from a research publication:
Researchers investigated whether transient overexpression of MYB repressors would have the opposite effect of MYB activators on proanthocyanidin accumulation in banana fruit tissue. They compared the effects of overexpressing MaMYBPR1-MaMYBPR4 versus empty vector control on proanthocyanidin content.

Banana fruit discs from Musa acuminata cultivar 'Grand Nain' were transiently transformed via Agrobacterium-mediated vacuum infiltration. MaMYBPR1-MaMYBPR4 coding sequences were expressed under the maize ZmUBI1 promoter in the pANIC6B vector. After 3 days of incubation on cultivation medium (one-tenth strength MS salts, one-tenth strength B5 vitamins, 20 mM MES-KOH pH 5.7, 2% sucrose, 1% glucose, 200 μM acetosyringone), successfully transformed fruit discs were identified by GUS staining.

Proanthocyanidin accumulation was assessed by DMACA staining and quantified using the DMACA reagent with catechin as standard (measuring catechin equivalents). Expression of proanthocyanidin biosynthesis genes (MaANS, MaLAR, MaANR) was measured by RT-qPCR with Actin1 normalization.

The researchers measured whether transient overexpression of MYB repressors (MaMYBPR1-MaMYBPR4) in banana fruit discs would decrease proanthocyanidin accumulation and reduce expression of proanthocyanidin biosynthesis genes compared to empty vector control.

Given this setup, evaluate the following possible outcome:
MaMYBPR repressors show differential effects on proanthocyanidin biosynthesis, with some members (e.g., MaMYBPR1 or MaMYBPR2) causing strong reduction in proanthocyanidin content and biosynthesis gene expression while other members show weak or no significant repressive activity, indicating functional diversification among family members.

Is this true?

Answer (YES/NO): NO